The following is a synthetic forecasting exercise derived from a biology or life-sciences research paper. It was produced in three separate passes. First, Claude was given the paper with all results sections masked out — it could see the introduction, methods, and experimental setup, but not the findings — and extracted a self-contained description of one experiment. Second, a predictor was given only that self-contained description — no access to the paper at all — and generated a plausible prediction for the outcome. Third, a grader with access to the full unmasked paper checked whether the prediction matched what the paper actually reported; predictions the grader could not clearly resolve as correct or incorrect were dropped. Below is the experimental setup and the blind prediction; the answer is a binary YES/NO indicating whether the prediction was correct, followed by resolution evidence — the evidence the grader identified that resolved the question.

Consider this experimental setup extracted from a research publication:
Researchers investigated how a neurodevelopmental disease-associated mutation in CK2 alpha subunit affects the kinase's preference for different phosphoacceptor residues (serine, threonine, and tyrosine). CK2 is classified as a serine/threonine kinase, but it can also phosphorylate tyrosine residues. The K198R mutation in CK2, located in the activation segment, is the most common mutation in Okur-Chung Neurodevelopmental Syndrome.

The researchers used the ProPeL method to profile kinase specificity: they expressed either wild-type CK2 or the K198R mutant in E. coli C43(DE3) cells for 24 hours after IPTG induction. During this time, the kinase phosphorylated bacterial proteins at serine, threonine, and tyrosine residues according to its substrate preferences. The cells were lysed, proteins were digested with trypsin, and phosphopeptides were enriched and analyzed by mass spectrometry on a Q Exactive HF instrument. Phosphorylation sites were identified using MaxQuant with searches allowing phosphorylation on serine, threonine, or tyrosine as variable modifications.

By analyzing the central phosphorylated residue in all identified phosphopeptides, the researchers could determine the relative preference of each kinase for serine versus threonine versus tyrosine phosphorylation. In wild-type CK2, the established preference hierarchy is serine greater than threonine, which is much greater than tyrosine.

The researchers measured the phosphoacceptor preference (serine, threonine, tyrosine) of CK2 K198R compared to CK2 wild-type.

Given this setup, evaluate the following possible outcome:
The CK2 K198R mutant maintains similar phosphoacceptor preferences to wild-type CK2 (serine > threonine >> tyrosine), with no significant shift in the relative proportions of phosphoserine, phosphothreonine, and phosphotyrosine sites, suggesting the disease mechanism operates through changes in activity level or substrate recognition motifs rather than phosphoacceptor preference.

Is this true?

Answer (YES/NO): NO